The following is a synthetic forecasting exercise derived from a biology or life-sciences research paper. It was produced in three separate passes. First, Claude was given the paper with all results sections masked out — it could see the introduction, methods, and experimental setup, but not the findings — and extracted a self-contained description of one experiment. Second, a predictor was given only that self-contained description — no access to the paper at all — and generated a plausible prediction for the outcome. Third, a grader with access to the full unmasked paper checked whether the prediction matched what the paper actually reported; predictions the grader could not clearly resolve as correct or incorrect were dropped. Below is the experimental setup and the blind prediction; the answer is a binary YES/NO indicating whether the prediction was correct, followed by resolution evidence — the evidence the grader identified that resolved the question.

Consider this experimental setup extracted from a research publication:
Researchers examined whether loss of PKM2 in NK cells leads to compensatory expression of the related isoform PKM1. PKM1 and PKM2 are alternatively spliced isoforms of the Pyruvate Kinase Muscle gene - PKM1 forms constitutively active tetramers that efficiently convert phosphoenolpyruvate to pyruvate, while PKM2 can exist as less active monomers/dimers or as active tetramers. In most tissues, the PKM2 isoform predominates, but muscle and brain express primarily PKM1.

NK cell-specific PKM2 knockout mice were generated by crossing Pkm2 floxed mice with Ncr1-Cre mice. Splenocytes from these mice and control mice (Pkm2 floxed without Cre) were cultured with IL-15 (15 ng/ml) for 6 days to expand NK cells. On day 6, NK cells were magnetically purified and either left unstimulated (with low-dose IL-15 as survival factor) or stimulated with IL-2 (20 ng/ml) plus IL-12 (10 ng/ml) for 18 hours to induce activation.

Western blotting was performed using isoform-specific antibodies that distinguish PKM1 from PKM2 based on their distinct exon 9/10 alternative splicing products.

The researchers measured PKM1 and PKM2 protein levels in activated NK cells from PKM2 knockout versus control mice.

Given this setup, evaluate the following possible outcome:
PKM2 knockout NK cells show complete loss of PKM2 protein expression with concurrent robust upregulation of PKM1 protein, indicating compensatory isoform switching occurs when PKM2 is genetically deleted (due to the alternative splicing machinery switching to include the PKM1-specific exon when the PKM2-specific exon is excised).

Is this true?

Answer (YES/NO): YES